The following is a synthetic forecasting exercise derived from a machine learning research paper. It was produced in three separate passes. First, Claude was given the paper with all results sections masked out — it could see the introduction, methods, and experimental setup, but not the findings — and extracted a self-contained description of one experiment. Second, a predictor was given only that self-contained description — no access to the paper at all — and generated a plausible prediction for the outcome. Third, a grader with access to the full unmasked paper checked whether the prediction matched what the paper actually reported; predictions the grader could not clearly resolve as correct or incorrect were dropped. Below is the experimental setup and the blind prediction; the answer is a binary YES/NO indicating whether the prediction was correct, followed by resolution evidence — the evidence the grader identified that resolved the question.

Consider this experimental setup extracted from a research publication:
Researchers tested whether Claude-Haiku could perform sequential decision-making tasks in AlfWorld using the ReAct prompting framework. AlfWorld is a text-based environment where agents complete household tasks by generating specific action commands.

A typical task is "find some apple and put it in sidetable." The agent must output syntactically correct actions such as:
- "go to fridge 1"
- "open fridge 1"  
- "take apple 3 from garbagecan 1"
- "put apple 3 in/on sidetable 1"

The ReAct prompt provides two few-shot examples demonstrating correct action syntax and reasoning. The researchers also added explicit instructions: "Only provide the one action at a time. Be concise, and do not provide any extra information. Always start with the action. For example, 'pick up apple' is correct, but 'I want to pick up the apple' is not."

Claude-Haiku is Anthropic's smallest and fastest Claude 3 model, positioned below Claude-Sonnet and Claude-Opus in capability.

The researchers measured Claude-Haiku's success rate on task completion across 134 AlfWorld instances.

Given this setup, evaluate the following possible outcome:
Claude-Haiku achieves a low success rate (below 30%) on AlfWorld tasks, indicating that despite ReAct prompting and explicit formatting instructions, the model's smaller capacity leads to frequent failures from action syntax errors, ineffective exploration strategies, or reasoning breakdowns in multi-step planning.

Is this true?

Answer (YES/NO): YES